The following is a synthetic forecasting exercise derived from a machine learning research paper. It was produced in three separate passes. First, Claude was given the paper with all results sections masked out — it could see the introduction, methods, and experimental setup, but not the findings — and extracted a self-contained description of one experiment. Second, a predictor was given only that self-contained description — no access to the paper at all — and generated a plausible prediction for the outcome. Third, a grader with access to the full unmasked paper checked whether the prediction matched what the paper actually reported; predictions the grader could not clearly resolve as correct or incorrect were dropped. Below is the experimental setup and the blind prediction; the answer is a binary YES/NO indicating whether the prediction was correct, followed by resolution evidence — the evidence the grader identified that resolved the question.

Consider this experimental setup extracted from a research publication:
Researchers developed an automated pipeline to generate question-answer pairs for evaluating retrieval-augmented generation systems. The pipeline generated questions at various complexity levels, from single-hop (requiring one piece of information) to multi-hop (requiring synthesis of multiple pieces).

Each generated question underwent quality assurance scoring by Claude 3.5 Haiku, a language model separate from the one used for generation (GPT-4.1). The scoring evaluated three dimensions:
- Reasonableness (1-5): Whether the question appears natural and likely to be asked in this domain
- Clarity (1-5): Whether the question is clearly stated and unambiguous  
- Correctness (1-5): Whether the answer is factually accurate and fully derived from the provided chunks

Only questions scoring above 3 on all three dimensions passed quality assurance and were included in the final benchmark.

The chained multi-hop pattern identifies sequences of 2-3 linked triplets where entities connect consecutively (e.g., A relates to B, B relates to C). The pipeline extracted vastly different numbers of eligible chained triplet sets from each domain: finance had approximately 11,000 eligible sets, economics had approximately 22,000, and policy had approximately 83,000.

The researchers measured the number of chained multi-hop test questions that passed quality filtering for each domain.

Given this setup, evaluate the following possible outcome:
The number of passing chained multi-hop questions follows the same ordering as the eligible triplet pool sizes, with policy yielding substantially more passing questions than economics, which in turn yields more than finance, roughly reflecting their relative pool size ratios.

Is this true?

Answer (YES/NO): NO